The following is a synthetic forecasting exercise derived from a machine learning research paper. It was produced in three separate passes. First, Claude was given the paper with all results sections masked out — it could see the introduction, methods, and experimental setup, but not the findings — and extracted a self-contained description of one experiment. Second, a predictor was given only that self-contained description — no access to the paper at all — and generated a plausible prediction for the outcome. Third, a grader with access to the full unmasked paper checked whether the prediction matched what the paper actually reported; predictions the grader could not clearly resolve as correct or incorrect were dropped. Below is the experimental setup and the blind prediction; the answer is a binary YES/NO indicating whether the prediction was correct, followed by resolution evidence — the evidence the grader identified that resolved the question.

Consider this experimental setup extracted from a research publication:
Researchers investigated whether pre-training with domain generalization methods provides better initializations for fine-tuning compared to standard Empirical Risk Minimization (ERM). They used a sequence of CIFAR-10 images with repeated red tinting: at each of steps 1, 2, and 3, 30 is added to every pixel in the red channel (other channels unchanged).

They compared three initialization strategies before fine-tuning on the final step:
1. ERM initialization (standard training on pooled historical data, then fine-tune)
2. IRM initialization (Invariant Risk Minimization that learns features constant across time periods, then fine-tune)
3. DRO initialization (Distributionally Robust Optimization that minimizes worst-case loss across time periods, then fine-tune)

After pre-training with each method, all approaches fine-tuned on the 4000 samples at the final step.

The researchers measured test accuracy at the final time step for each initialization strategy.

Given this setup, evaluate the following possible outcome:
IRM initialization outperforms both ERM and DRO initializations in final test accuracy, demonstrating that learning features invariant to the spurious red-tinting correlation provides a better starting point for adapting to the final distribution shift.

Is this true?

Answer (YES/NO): NO